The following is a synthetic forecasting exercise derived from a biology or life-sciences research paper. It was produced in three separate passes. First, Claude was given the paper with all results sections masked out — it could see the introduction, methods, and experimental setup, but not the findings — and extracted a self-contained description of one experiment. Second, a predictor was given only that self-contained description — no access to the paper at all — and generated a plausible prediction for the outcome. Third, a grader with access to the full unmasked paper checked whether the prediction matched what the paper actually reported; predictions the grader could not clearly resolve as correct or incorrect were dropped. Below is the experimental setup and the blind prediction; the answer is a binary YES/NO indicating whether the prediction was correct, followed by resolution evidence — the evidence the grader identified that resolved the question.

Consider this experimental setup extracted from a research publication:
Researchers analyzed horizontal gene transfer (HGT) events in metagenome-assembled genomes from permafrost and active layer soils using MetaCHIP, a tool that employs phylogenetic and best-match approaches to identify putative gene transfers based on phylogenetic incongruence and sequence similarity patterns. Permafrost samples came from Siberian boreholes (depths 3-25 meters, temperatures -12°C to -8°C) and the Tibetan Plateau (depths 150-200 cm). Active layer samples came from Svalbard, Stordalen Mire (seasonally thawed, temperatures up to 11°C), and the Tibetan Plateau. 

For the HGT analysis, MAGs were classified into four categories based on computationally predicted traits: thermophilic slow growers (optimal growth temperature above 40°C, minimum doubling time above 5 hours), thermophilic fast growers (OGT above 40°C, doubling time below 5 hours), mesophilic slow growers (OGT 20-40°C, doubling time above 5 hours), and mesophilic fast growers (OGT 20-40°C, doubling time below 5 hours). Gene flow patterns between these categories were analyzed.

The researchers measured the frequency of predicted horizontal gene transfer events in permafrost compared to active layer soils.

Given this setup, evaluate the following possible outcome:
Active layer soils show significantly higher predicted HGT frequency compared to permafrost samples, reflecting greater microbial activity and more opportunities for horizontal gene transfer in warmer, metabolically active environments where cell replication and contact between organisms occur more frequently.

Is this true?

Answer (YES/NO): NO